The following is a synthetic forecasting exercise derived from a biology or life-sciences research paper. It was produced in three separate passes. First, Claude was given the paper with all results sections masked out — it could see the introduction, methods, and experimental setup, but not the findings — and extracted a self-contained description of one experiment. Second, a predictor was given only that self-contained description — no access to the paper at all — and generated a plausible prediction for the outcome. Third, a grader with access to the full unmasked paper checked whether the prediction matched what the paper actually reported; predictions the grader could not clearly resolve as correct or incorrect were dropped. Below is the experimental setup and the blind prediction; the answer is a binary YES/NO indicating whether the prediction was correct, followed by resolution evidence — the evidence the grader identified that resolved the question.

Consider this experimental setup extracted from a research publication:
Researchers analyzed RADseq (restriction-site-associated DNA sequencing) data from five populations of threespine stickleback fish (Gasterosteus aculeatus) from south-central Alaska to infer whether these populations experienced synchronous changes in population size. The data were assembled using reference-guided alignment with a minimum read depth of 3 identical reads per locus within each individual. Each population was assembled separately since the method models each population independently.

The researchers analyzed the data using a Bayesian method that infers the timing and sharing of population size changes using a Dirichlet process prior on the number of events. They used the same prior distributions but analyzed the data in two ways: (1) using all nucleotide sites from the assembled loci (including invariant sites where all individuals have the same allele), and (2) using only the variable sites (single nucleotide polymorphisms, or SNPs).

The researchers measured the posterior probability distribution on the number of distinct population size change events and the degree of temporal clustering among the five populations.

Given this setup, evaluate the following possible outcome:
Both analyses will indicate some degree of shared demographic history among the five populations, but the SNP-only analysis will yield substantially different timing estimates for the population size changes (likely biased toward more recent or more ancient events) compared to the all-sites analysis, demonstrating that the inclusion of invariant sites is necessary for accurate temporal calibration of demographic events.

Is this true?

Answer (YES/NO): NO